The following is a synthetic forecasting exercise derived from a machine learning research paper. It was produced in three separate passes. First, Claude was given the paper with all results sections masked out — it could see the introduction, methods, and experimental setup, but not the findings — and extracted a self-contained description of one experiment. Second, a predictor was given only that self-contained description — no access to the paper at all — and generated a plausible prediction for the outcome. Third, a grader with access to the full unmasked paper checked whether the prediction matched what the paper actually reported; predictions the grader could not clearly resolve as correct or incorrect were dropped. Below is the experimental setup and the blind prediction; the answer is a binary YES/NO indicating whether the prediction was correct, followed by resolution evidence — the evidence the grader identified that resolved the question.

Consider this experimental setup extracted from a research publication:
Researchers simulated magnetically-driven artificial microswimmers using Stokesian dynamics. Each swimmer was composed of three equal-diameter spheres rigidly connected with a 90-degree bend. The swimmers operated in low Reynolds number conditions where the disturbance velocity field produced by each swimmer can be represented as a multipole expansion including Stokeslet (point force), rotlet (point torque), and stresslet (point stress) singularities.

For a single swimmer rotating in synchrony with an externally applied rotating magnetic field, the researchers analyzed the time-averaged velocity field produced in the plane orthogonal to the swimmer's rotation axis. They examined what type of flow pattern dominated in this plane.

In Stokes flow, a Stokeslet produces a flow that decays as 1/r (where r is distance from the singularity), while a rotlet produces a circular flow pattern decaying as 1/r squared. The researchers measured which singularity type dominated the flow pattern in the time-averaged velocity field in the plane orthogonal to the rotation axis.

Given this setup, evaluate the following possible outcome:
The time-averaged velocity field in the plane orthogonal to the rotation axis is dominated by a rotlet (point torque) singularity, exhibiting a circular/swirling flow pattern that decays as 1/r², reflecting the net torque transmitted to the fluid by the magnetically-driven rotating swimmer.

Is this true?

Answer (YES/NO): YES